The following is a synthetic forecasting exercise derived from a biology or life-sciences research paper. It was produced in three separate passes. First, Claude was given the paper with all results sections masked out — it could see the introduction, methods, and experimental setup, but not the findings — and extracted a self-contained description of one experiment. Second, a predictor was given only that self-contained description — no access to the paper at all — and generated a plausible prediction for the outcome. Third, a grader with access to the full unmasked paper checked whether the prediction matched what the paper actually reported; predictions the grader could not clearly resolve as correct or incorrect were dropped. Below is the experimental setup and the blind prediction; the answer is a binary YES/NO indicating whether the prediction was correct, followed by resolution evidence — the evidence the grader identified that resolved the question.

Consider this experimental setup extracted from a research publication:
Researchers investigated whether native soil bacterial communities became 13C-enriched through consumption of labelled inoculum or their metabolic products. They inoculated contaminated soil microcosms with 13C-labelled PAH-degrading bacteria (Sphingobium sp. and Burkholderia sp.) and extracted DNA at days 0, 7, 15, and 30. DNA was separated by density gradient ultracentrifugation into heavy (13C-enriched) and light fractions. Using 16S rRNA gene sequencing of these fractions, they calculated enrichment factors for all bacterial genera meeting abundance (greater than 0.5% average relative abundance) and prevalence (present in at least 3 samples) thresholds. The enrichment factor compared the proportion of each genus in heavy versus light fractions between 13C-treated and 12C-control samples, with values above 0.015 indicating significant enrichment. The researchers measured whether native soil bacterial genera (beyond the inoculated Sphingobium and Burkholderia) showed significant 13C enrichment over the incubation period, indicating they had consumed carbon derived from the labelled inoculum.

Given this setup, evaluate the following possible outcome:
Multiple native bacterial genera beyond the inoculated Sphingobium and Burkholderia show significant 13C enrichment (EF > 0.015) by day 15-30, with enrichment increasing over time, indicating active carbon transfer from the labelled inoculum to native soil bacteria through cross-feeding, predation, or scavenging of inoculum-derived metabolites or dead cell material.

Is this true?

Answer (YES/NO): YES